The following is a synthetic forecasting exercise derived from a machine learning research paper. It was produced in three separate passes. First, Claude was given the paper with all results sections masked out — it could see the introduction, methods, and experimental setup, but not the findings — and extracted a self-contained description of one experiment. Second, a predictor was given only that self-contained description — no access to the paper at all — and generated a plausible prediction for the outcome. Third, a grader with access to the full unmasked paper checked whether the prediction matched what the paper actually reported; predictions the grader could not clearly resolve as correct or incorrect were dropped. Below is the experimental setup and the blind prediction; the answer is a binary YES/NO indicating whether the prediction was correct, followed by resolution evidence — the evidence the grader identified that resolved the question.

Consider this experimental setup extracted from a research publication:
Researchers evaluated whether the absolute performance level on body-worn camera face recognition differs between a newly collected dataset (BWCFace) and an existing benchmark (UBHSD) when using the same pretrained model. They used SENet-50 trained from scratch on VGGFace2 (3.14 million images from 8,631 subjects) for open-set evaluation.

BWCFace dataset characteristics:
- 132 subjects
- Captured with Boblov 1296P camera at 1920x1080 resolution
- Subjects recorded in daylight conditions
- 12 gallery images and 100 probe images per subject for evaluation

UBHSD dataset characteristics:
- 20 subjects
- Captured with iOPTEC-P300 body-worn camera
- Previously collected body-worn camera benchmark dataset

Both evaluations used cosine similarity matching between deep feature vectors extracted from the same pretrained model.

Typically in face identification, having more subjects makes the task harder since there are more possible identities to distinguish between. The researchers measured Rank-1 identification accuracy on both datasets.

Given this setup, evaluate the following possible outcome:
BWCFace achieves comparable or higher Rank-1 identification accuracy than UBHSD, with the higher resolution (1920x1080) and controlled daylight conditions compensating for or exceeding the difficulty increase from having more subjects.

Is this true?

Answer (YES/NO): YES